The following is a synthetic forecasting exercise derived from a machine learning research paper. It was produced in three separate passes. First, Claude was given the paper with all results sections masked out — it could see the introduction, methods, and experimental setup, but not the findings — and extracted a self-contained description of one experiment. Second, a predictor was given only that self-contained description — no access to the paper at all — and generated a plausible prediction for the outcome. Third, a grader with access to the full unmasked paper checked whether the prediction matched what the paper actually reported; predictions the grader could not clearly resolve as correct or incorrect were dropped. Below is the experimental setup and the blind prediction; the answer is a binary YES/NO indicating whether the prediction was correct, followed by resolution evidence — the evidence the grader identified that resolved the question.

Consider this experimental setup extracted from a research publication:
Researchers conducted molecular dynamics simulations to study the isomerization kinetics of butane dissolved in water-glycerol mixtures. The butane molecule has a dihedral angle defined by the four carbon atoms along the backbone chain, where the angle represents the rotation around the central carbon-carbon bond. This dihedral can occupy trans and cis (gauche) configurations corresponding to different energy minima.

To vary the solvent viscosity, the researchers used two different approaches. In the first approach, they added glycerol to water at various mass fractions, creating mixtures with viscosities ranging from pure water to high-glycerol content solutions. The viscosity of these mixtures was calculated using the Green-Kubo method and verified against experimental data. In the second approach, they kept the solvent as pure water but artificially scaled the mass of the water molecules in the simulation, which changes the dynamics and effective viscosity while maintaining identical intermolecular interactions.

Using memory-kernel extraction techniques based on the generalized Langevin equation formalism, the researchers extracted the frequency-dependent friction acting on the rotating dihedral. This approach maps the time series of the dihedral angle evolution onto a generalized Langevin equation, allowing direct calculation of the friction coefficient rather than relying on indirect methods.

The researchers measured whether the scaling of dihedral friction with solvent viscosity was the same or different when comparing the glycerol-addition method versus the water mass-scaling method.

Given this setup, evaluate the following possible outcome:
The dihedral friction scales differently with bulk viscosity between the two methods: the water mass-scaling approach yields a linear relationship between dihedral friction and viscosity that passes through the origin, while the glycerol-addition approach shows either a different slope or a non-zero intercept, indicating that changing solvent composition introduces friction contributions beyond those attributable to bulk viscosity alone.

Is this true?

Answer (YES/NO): NO